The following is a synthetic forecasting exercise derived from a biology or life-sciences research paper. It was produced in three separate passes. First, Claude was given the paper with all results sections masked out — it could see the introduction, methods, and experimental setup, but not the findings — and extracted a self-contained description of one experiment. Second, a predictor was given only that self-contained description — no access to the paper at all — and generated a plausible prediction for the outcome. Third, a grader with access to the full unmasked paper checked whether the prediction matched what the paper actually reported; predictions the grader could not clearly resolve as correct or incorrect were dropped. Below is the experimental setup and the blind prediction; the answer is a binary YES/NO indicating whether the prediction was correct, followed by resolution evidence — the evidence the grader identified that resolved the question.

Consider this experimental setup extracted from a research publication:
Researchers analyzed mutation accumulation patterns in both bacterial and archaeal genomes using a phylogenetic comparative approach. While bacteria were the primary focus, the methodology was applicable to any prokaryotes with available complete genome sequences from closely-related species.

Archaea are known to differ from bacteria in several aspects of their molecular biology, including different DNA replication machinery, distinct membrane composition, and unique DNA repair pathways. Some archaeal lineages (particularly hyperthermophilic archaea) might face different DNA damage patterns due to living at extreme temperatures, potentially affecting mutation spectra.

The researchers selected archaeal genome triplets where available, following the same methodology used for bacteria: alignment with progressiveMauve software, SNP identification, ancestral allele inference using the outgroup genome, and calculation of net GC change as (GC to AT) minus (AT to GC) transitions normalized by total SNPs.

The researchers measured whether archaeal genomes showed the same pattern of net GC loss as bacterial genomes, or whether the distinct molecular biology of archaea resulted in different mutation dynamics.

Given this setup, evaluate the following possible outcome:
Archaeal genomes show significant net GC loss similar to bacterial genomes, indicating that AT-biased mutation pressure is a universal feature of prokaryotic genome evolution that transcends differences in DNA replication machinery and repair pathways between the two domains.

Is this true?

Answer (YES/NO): YES